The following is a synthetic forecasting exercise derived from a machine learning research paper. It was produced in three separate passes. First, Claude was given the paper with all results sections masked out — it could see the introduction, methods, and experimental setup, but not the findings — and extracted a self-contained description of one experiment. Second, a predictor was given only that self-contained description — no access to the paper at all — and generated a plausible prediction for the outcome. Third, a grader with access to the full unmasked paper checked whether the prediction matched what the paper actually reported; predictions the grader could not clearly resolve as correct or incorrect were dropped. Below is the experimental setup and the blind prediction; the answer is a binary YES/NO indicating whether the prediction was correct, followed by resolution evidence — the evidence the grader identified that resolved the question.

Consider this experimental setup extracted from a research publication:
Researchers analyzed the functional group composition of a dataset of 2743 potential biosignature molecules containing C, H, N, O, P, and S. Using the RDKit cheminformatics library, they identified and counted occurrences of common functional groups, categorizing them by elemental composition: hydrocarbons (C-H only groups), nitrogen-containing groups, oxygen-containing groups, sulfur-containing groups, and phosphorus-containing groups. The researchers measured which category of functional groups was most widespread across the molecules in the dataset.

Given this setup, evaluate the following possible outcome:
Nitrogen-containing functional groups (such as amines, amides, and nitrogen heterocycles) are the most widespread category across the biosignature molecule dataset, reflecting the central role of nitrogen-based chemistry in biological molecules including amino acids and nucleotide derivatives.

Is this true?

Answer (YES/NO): NO